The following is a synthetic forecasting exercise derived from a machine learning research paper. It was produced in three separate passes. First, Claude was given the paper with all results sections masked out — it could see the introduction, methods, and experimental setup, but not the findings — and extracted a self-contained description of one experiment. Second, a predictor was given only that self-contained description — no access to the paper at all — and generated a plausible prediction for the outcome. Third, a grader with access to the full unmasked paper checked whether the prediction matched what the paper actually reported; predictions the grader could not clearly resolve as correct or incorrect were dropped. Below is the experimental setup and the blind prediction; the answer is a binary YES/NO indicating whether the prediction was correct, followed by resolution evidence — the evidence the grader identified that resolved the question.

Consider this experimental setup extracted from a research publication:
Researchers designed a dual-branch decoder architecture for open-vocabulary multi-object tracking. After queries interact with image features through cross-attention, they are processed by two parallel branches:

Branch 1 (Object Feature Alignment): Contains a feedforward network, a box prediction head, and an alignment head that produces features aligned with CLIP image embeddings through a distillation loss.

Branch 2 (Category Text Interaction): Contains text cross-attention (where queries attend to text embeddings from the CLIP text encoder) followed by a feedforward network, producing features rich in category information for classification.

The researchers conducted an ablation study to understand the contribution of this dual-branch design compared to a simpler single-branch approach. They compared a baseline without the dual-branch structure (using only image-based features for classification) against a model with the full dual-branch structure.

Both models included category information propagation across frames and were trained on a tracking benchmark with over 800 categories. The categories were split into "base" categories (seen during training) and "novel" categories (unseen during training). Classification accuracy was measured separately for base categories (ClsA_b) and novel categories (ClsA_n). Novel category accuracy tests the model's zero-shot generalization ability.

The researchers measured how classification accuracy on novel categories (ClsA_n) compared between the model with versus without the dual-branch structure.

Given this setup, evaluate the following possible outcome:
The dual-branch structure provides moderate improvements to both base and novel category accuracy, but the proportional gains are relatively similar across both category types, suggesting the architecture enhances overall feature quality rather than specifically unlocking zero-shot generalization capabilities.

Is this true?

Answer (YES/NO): NO